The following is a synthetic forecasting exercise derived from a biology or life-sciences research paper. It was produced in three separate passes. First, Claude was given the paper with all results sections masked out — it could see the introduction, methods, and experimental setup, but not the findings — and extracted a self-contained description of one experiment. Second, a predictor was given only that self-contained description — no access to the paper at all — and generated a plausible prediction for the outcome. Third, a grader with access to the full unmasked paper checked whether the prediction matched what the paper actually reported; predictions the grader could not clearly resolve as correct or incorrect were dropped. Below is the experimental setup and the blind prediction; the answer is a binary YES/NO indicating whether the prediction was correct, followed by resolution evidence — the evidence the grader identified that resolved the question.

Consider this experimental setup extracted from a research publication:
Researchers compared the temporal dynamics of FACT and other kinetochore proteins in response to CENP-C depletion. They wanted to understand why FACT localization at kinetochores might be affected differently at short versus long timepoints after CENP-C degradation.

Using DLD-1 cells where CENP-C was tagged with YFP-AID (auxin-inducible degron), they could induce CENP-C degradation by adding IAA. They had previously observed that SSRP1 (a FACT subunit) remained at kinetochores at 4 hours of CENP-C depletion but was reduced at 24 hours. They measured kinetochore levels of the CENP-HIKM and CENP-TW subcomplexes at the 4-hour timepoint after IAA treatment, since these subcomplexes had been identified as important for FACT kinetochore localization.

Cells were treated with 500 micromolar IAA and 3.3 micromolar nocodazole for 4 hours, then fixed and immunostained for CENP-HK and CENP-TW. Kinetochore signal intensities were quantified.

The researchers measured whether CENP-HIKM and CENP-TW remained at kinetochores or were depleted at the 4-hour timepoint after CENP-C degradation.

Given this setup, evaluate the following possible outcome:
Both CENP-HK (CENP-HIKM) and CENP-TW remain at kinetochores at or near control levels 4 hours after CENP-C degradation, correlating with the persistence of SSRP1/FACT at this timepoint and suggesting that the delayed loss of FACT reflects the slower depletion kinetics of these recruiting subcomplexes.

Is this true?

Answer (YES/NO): YES